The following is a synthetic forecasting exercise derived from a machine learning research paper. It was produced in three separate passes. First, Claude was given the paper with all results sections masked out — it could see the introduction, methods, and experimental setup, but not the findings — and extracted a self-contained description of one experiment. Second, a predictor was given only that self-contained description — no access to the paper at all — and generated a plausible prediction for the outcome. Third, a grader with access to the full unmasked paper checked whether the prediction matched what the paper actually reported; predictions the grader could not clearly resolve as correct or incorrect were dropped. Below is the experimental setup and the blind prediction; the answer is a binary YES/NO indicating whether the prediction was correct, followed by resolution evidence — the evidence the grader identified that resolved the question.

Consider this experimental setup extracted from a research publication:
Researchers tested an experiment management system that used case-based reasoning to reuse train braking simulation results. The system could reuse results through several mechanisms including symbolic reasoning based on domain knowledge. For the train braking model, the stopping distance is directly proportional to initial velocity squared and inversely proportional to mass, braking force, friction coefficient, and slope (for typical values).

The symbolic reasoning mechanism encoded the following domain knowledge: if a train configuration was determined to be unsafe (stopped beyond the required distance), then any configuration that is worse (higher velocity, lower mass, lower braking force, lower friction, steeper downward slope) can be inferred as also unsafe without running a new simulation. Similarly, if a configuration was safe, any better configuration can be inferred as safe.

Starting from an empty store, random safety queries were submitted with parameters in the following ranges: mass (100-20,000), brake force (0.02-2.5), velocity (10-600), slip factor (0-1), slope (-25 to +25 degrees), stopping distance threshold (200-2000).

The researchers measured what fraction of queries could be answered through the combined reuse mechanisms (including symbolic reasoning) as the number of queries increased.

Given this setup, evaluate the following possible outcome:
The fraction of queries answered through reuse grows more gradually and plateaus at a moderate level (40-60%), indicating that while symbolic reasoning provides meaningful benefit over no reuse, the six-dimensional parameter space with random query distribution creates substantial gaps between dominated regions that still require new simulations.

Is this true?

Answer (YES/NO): NO